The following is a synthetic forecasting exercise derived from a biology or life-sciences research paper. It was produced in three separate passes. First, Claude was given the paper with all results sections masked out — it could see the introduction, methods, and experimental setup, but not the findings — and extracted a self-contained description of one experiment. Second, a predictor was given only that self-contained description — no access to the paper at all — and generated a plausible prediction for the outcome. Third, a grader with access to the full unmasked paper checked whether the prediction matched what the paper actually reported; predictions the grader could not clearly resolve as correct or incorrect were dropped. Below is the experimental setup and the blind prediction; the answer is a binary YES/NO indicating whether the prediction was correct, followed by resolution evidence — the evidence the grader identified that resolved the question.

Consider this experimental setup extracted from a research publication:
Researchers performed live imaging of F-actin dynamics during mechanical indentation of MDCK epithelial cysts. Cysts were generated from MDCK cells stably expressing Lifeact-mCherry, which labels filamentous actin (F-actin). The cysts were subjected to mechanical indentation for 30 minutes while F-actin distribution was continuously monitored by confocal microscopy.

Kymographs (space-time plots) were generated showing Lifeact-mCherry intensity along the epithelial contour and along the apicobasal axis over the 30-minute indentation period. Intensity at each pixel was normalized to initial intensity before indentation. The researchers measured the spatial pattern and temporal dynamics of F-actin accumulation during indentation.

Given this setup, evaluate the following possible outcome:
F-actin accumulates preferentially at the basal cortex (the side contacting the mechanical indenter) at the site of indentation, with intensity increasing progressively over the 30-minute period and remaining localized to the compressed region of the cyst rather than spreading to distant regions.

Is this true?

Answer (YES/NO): NO